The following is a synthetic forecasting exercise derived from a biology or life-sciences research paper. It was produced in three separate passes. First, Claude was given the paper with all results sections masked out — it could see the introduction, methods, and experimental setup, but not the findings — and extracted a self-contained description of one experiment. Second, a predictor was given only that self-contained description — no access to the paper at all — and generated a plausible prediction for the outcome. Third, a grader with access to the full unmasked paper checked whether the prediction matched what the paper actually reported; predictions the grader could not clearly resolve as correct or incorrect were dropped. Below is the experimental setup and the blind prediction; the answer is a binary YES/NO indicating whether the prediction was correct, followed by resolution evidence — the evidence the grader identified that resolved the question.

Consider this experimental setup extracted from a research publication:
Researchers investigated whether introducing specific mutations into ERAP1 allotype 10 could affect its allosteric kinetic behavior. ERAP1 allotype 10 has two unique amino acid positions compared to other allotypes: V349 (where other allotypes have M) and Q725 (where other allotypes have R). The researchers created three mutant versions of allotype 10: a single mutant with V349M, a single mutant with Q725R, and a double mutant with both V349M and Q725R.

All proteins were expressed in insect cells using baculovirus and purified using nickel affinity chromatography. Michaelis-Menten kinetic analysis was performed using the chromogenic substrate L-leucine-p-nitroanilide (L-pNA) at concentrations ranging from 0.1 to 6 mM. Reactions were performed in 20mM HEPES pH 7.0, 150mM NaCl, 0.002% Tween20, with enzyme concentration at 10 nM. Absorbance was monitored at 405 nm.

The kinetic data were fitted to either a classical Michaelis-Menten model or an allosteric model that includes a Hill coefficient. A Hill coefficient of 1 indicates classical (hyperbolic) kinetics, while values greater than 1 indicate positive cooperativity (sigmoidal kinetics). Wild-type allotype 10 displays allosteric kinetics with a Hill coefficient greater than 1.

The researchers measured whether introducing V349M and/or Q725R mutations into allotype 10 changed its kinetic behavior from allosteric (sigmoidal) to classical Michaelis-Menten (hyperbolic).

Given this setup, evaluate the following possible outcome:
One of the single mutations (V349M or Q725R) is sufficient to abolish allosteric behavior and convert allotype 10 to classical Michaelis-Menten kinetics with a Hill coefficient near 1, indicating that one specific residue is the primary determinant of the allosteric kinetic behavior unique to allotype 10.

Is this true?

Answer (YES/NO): NO